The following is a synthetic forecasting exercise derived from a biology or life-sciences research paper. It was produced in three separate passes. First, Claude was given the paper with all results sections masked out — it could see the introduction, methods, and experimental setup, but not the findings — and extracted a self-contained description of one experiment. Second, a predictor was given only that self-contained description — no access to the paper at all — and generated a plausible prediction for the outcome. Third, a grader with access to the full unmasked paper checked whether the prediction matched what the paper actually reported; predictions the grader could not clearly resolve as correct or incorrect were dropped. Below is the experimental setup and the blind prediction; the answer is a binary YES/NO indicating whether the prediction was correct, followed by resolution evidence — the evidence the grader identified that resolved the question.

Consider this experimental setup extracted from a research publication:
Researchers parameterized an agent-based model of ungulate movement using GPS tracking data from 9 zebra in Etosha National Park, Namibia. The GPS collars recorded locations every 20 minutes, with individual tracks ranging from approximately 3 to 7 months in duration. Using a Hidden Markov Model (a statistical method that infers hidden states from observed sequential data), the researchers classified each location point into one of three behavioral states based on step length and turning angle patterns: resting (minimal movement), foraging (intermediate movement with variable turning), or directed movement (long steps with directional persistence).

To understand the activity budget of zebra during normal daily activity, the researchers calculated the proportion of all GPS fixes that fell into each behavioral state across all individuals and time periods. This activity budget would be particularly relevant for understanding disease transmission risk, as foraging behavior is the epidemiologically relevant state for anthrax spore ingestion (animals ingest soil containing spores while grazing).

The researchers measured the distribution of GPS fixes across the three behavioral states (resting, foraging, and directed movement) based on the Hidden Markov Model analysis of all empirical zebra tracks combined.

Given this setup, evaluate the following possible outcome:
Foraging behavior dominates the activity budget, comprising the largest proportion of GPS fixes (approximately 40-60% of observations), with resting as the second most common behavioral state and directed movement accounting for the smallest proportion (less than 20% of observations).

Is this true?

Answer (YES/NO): NO